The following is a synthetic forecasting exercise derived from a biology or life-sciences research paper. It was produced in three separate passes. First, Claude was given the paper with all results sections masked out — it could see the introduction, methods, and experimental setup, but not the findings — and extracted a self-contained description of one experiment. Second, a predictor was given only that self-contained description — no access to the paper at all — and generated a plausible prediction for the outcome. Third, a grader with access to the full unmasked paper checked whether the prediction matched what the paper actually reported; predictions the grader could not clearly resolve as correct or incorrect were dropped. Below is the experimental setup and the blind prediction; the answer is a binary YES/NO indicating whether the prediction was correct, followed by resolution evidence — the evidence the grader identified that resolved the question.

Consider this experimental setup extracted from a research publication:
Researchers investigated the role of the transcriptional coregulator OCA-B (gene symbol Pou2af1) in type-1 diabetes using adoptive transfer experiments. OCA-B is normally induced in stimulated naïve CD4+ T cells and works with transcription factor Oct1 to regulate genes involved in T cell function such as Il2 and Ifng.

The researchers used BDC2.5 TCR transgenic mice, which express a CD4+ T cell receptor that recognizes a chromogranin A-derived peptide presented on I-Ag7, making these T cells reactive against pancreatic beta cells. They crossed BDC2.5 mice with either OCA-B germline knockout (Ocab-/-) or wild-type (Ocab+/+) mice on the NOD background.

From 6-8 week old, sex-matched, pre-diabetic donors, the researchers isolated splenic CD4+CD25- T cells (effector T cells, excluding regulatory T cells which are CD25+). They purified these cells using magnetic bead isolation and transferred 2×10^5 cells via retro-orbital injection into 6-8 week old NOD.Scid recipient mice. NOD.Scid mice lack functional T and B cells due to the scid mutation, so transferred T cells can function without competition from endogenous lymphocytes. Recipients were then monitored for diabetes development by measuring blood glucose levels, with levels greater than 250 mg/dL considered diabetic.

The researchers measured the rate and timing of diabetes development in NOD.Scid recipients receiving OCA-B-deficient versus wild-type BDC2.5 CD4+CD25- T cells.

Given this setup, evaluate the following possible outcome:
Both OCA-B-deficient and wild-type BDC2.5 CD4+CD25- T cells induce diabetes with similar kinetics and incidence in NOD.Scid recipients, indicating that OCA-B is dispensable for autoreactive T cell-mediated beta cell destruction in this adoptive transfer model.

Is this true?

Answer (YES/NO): YES